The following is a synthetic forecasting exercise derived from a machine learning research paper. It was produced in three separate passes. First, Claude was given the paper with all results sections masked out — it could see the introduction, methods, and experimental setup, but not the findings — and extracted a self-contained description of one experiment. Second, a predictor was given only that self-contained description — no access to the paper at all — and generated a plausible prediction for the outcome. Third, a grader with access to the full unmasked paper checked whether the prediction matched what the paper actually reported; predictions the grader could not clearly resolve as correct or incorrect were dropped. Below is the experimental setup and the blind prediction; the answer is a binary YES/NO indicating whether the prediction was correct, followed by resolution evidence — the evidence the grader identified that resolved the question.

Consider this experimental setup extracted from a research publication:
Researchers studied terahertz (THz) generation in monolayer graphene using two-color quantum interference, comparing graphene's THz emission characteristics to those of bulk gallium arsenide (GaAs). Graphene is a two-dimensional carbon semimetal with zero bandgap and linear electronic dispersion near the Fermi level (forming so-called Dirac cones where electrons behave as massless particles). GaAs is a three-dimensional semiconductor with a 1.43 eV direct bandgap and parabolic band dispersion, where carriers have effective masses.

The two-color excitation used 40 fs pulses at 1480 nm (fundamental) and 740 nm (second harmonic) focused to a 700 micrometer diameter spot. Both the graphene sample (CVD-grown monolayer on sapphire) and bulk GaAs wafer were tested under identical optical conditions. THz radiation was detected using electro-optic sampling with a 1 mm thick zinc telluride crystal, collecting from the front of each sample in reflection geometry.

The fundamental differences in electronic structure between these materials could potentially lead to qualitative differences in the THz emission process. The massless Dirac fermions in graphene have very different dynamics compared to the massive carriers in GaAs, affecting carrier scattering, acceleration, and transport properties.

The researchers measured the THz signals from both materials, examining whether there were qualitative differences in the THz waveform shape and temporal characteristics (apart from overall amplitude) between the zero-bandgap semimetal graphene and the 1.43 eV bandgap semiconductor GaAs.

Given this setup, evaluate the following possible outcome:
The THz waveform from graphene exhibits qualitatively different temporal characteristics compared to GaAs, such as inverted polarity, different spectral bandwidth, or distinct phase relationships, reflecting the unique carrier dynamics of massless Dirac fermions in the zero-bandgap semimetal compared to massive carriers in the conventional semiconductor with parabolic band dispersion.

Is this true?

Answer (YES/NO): NO